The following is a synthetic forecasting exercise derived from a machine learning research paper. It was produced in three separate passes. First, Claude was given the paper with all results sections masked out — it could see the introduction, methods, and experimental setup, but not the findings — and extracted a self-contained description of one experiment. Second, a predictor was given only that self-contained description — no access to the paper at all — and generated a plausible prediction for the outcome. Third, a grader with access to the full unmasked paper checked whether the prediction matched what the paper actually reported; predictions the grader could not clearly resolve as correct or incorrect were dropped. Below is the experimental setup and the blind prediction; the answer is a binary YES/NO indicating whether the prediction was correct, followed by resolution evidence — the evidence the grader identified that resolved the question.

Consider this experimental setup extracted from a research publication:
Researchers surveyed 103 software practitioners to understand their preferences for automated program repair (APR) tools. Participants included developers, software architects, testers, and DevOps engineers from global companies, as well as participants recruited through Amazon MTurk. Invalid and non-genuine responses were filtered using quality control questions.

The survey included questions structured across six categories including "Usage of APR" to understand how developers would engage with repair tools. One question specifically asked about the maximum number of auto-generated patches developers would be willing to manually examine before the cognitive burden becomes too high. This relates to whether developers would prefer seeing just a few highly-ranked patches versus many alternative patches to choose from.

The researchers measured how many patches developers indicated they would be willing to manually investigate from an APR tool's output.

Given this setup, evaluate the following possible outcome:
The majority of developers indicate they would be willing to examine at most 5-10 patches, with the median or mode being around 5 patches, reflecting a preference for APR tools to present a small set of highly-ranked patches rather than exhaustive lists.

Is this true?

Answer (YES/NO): YES